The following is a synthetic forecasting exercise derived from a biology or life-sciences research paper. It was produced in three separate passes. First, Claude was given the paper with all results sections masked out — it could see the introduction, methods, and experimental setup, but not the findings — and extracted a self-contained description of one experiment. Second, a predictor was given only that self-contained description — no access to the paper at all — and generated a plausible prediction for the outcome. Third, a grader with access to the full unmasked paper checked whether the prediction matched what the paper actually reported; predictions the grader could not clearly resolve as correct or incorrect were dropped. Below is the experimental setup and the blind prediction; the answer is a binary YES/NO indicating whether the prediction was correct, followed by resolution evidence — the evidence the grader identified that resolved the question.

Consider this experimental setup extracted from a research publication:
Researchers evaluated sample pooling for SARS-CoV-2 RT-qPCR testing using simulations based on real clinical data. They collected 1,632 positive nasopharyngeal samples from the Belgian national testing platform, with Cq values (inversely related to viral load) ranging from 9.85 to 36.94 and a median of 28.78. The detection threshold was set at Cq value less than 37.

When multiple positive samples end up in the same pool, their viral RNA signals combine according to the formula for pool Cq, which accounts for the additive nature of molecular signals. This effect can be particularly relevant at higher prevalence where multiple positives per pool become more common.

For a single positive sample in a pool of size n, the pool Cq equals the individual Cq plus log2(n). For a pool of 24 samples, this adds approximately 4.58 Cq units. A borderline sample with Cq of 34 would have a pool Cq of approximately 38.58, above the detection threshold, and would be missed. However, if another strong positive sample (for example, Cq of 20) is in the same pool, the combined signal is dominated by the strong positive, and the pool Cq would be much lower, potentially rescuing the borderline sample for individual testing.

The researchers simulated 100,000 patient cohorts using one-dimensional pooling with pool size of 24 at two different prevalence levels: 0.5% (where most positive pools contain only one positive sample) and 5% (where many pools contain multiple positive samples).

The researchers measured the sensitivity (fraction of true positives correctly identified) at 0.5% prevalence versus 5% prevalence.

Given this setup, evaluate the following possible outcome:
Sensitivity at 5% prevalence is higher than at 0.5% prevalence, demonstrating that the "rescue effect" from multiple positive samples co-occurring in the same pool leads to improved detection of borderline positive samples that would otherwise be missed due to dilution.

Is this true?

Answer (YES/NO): YES